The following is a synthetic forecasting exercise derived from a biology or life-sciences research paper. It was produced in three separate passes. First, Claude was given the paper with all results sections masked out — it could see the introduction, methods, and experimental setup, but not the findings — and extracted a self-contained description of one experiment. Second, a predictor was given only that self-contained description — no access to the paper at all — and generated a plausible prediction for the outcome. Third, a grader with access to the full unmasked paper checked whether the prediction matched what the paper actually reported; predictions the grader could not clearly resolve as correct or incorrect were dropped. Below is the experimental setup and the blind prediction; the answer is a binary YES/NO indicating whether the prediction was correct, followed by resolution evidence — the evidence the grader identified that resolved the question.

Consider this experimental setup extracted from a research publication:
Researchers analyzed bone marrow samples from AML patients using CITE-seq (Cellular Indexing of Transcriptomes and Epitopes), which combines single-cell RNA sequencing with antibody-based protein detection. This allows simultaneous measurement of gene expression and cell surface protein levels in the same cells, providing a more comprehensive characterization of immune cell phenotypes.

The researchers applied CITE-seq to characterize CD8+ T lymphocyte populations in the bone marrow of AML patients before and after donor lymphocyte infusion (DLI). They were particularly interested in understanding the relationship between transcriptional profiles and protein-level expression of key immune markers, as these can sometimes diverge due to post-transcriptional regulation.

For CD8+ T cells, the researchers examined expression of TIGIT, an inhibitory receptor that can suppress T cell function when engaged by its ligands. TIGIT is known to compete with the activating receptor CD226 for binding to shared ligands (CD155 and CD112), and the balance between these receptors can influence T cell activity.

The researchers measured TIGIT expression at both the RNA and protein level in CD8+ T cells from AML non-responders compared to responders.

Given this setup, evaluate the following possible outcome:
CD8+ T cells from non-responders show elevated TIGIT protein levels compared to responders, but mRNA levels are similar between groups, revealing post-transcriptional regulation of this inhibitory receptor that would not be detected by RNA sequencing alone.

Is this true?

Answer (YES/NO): NO